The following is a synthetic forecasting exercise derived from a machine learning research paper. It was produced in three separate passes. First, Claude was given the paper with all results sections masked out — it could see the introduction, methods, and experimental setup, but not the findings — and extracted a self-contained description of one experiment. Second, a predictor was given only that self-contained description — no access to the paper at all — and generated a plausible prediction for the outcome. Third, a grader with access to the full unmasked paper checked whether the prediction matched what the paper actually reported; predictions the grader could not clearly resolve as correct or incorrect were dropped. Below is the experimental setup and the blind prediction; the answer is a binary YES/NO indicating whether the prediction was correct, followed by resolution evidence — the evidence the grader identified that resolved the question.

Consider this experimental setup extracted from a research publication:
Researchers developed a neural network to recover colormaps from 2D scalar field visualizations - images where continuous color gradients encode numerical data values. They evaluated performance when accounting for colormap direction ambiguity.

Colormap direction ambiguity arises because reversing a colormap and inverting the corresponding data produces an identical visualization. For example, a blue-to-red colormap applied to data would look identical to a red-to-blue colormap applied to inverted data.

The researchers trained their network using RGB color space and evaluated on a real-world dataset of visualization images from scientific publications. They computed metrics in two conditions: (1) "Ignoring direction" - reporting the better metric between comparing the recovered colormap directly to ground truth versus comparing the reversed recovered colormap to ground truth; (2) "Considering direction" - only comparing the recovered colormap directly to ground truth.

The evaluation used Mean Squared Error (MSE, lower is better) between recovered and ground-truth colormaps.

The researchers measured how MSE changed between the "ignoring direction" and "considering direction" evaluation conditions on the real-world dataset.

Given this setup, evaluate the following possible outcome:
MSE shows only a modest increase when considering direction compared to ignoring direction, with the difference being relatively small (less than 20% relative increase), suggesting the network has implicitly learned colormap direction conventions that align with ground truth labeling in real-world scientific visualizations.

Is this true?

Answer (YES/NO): NO